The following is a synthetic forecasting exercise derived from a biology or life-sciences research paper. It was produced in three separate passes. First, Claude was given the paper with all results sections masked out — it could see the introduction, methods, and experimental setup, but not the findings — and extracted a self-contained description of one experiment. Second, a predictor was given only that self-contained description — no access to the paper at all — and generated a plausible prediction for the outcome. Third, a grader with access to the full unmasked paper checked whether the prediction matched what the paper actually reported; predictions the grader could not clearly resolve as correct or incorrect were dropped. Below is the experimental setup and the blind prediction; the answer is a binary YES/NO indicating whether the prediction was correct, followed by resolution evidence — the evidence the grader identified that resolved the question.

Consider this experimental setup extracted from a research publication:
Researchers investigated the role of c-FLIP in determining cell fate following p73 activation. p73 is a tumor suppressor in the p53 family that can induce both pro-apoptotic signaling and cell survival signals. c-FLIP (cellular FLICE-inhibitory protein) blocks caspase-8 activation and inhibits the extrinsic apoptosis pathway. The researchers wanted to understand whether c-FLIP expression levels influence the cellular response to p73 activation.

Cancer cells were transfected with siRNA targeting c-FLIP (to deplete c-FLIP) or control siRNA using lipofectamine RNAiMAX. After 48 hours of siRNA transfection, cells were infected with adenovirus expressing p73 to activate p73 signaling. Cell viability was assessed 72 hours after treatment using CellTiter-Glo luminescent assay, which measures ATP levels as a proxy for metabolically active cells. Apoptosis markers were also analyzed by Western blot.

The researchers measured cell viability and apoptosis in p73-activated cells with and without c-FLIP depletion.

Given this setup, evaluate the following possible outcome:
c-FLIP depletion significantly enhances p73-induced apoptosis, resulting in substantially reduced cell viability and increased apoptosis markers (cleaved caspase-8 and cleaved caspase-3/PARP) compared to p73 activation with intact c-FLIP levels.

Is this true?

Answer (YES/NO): YES